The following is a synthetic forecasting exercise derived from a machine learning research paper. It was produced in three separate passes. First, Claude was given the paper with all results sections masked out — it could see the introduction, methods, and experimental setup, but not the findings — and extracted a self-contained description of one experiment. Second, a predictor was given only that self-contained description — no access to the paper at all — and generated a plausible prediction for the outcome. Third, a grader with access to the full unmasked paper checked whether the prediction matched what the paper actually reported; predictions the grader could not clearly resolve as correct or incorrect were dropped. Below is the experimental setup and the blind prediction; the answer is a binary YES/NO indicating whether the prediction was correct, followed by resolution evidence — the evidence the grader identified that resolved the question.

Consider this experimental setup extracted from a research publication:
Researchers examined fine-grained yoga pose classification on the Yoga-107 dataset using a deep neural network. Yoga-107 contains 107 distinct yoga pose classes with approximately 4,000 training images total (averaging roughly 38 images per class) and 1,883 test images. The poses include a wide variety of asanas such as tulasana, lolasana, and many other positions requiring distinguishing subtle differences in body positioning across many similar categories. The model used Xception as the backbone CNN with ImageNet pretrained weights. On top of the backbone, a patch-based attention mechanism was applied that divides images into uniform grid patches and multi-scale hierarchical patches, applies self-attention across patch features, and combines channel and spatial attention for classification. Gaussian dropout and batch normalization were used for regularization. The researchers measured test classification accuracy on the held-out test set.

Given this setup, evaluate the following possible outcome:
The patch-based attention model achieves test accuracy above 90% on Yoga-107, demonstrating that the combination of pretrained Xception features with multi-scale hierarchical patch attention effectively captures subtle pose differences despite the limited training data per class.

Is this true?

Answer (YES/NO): NO